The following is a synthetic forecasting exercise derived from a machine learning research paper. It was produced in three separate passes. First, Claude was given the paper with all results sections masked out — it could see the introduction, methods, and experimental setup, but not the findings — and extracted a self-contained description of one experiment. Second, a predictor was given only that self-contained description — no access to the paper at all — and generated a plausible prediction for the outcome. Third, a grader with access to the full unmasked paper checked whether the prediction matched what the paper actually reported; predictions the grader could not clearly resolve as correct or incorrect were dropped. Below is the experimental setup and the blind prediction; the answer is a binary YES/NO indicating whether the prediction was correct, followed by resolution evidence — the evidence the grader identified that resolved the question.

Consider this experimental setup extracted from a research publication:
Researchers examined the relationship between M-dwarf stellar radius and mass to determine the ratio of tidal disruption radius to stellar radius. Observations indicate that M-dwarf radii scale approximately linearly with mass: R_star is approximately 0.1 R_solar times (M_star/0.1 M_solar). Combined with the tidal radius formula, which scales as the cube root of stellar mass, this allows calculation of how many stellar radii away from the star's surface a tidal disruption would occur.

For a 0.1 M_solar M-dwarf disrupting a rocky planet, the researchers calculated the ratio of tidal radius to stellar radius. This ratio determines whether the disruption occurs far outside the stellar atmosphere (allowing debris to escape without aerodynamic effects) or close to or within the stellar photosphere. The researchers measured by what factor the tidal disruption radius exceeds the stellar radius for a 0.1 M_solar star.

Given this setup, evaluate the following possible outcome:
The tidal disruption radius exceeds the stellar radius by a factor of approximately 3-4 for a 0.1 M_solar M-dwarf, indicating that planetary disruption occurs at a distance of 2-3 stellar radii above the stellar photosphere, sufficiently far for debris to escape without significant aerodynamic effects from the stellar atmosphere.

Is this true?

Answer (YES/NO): YES